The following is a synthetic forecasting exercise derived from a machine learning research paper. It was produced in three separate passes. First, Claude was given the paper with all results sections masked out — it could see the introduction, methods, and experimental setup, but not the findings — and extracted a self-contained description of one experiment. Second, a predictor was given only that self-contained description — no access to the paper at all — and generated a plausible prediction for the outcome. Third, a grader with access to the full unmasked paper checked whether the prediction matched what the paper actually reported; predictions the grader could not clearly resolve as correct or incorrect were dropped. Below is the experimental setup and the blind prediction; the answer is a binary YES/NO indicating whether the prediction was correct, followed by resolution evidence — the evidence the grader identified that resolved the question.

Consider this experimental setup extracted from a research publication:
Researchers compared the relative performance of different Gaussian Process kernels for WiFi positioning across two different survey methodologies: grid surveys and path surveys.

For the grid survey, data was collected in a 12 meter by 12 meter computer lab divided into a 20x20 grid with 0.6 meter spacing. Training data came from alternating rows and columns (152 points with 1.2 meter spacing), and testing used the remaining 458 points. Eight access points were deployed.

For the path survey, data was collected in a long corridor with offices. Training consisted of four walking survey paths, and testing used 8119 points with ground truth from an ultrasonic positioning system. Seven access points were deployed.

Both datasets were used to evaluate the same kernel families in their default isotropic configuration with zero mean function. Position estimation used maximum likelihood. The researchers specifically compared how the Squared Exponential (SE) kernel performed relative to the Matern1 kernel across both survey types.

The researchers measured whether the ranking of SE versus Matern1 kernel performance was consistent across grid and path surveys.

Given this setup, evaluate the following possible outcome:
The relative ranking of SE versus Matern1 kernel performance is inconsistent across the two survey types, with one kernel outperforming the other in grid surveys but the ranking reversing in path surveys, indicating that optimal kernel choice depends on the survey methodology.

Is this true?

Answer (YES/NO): YES